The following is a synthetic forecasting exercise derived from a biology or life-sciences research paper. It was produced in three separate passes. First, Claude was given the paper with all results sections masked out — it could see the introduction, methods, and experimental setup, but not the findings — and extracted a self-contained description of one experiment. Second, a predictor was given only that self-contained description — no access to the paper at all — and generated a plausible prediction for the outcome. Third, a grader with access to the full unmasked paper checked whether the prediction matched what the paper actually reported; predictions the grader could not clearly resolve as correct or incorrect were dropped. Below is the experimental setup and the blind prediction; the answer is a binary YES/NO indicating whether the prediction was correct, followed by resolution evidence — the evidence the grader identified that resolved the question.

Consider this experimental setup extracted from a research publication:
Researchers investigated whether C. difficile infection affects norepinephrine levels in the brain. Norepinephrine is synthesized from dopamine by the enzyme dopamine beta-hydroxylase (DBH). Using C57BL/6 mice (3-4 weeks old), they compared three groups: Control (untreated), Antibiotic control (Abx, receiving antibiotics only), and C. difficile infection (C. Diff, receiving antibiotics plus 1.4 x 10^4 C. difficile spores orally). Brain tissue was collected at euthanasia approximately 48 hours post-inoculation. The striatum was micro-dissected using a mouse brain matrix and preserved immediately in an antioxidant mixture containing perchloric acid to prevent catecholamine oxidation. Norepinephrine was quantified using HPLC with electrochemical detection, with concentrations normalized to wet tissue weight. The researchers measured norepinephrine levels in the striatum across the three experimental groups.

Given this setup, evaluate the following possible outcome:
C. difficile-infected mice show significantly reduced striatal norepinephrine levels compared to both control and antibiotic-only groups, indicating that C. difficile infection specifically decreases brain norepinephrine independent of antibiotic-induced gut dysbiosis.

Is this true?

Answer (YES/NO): NO